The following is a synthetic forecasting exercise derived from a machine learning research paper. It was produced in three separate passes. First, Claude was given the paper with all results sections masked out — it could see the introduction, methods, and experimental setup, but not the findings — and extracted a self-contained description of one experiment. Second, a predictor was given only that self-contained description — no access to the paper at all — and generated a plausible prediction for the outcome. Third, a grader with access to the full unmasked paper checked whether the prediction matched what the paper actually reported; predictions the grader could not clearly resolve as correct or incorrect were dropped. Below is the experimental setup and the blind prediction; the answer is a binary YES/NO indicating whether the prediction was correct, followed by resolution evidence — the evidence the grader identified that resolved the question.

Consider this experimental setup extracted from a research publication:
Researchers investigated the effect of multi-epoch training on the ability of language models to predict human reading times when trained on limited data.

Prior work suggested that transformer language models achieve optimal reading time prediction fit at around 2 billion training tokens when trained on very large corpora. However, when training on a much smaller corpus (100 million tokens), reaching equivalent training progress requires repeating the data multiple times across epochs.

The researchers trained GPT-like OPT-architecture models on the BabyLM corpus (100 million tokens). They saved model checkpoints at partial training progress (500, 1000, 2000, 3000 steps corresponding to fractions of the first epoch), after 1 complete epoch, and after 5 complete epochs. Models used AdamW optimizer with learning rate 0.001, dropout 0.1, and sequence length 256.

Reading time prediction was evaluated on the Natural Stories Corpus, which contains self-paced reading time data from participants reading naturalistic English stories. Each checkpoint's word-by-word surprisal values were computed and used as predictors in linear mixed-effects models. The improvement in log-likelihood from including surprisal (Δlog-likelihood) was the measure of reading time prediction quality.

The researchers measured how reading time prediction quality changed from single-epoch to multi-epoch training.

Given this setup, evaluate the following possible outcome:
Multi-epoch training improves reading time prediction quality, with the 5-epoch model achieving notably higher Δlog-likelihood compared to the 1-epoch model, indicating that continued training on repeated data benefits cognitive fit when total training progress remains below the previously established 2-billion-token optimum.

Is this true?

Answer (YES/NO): NO